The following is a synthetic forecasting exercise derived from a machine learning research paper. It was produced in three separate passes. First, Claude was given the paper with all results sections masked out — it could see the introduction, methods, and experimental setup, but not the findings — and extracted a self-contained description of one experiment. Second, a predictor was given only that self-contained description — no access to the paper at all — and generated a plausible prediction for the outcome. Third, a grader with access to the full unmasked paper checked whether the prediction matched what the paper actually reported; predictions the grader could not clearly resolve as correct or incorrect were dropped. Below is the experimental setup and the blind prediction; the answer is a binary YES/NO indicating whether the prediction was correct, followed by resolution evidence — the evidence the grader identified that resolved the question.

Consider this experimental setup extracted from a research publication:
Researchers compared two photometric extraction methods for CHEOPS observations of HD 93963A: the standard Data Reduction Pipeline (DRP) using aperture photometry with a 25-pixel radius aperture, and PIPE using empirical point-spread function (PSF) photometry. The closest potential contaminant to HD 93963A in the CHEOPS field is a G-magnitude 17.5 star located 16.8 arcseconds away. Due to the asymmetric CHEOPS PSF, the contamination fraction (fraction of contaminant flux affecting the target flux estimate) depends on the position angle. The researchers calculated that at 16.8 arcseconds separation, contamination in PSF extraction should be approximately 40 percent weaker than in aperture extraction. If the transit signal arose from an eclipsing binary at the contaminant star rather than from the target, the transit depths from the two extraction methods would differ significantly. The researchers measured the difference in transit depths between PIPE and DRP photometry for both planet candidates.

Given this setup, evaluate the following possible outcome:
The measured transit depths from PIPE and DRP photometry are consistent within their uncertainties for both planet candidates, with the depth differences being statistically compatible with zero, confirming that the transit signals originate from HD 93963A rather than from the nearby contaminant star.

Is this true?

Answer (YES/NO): YES